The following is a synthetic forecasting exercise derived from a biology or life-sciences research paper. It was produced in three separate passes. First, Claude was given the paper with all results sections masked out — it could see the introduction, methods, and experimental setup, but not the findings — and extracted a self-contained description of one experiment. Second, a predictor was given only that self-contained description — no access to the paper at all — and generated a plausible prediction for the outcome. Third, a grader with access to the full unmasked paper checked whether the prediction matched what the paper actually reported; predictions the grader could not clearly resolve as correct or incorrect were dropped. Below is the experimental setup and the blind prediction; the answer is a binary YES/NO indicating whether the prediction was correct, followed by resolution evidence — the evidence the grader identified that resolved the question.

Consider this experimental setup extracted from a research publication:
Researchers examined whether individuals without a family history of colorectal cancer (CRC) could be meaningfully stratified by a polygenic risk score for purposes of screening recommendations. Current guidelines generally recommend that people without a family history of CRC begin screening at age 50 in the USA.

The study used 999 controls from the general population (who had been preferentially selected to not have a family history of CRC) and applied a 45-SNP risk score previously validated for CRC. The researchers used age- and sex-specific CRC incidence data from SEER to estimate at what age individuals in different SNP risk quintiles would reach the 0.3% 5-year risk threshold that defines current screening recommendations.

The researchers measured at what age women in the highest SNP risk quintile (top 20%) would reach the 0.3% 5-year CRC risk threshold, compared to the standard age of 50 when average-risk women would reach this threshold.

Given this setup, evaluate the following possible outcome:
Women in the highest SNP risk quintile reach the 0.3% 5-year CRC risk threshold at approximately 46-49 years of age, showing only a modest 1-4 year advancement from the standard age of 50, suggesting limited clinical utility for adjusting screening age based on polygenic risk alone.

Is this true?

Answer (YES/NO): YES